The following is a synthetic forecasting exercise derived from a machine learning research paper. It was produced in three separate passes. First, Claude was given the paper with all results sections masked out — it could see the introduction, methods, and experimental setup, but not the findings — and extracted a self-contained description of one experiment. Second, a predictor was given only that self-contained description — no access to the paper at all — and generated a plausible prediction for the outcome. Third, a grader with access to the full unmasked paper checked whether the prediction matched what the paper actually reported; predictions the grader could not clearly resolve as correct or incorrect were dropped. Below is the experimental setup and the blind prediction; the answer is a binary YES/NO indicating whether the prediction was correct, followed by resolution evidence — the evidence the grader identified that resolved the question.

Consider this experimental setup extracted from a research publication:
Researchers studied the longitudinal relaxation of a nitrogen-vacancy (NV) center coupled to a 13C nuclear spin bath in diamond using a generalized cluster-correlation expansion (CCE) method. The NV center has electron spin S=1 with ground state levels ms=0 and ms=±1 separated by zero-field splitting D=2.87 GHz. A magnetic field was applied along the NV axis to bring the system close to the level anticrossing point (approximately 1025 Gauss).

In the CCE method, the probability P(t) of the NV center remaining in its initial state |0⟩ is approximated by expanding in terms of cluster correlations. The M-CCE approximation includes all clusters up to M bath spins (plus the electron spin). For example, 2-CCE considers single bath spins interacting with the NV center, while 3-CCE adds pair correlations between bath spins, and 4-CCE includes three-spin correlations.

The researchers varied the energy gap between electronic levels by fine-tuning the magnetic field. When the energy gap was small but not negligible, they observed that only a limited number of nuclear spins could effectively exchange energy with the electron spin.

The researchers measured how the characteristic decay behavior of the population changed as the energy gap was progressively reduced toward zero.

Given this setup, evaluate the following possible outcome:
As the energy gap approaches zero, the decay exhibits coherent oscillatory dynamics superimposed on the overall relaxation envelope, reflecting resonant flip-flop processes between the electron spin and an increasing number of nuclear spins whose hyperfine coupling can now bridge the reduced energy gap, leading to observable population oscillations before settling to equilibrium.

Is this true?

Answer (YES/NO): NO